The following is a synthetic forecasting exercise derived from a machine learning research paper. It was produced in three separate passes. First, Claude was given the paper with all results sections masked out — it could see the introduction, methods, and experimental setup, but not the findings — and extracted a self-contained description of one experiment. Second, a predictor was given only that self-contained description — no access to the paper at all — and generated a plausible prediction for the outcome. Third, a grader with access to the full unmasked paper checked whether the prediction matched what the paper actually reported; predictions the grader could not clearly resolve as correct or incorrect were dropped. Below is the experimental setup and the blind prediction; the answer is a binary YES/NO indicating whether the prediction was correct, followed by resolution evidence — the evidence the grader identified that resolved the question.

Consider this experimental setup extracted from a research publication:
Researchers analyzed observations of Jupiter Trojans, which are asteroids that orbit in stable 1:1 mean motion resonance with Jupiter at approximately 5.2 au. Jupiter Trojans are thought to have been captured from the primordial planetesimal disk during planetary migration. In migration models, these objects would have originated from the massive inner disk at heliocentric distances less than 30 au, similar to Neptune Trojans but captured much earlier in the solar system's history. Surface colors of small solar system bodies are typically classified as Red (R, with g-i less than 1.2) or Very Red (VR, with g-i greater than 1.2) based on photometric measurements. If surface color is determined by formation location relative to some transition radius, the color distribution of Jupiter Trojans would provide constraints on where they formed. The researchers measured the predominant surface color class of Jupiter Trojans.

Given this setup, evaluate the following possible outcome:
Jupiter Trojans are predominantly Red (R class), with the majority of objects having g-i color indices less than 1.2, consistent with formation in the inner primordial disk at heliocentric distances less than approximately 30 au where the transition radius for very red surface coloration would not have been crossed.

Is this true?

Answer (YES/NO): YES